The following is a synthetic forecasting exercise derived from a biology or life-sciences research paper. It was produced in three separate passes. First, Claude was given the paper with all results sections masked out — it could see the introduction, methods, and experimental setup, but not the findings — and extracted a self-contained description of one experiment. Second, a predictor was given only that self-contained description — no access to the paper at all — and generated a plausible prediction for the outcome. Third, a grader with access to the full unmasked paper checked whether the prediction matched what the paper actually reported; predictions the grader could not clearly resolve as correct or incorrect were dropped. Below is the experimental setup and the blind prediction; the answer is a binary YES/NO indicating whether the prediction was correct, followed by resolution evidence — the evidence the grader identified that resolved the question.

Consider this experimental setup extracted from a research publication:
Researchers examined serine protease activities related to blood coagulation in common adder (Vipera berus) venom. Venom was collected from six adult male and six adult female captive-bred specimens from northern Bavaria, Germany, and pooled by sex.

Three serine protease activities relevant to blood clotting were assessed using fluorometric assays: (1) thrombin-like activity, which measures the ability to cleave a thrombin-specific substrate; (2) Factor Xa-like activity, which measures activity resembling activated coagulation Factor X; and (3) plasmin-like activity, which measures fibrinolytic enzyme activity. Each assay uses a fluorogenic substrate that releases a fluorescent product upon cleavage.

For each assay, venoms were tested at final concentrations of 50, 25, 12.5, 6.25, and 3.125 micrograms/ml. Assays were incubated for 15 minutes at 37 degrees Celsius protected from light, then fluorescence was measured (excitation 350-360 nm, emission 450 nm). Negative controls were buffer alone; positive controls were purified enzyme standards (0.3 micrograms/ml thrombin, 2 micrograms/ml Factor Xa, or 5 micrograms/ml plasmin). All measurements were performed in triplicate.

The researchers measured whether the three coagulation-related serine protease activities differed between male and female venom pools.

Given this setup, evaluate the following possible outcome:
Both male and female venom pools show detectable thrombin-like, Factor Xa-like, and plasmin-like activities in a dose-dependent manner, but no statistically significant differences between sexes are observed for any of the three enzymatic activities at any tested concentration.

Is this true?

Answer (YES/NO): NO